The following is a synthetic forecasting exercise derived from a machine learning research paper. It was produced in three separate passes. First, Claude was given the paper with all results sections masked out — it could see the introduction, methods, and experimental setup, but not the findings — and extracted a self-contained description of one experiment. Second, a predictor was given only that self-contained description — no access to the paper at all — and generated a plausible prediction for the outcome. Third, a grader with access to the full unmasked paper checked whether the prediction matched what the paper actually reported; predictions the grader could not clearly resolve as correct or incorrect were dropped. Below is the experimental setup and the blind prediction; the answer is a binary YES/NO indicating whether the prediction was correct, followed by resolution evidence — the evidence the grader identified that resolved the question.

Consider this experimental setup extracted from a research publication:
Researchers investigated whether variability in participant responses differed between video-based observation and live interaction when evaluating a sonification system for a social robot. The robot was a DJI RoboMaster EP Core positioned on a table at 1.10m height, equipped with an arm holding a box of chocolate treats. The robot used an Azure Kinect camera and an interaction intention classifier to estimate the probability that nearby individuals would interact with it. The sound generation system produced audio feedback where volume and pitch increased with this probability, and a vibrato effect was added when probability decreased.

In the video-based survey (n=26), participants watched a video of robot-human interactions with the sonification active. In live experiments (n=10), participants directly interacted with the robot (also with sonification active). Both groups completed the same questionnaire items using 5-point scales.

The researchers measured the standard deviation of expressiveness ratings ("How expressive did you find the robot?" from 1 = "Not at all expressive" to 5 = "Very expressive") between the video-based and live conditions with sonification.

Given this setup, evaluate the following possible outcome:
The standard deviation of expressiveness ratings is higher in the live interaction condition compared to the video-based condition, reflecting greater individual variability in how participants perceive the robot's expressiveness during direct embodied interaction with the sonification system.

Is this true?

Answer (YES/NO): NO